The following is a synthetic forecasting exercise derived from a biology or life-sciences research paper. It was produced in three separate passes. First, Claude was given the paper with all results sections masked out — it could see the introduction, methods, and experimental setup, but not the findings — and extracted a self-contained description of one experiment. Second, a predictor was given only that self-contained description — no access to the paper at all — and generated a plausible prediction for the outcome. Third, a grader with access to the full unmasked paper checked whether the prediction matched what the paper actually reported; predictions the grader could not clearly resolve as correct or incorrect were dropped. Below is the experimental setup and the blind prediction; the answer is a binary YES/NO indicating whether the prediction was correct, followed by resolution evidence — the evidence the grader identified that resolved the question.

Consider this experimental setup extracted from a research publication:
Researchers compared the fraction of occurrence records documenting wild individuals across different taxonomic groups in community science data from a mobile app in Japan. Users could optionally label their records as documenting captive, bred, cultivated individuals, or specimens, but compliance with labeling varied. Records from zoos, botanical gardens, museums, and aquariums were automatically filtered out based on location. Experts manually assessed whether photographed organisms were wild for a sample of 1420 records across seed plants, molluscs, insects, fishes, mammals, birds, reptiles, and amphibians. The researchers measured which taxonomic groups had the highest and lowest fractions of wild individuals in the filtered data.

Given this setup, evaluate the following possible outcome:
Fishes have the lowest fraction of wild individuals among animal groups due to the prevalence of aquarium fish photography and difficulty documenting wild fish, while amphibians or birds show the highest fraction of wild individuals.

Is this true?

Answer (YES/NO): NO